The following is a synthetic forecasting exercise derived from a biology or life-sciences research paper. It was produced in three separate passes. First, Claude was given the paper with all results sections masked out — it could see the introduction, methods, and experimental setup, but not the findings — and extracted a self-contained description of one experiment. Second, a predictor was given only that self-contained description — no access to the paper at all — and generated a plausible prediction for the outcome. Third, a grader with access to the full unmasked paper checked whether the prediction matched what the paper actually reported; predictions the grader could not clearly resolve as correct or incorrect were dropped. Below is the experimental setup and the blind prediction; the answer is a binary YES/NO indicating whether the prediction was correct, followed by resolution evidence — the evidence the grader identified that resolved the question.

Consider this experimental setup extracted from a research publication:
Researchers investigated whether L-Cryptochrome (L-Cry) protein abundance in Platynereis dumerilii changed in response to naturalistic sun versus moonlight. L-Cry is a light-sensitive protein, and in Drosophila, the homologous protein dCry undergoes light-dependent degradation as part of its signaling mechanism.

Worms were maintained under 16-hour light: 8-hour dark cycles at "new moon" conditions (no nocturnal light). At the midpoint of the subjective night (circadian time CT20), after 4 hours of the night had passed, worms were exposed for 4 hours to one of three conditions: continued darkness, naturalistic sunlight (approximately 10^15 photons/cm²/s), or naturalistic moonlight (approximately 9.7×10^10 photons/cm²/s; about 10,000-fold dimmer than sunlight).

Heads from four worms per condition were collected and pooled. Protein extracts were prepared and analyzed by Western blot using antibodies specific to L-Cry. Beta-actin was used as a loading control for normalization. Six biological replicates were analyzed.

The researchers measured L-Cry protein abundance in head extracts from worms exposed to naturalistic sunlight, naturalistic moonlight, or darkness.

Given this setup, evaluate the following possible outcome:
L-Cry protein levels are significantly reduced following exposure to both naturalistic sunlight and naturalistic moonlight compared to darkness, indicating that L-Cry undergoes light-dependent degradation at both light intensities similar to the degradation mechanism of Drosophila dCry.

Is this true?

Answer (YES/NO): NO